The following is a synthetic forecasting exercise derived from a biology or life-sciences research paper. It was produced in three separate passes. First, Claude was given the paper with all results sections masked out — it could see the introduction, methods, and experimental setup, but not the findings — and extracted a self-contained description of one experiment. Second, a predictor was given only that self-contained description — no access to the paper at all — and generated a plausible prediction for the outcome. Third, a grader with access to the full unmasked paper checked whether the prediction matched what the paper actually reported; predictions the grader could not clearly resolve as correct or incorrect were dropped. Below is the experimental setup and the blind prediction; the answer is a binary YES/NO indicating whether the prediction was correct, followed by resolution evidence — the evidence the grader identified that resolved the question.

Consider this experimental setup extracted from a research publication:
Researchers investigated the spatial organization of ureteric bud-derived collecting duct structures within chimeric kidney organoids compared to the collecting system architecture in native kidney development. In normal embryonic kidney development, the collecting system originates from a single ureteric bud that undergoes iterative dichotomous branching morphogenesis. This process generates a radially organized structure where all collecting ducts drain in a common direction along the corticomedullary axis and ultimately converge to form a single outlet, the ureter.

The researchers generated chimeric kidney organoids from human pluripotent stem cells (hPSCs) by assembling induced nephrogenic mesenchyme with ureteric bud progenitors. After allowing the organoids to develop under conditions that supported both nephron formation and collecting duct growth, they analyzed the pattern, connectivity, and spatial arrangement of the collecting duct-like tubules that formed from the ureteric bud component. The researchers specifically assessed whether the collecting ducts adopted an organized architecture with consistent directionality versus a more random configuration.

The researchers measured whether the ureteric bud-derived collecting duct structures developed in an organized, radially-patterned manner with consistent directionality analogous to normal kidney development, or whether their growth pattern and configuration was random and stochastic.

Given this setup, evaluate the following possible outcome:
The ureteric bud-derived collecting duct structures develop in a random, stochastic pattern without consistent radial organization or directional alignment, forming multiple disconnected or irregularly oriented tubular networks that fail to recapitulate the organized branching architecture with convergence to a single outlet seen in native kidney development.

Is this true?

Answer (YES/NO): YES